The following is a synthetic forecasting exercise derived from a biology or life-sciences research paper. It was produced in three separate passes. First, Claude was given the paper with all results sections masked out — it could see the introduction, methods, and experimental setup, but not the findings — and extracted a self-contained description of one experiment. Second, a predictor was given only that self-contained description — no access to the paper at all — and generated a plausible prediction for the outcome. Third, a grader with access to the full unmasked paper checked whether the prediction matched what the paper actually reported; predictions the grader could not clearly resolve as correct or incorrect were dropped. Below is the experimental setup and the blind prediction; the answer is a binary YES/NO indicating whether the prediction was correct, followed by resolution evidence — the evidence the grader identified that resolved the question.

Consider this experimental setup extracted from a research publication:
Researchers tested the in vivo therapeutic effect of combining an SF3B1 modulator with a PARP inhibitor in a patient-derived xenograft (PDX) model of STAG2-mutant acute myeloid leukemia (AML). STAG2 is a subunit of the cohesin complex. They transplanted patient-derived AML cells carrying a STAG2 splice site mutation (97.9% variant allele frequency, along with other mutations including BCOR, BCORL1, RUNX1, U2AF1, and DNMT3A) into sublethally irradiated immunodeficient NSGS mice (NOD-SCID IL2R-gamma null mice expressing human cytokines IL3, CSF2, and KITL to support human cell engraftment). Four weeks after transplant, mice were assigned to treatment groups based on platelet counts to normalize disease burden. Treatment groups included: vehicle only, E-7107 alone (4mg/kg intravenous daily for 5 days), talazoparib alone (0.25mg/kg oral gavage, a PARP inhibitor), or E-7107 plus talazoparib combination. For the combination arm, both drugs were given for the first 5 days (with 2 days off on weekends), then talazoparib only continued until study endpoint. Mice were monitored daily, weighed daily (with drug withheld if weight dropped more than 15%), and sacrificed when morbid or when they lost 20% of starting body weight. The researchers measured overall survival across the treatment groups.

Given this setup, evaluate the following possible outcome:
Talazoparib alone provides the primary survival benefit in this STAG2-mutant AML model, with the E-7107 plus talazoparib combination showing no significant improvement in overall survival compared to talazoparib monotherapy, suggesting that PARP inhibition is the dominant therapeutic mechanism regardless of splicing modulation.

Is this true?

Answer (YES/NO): NO